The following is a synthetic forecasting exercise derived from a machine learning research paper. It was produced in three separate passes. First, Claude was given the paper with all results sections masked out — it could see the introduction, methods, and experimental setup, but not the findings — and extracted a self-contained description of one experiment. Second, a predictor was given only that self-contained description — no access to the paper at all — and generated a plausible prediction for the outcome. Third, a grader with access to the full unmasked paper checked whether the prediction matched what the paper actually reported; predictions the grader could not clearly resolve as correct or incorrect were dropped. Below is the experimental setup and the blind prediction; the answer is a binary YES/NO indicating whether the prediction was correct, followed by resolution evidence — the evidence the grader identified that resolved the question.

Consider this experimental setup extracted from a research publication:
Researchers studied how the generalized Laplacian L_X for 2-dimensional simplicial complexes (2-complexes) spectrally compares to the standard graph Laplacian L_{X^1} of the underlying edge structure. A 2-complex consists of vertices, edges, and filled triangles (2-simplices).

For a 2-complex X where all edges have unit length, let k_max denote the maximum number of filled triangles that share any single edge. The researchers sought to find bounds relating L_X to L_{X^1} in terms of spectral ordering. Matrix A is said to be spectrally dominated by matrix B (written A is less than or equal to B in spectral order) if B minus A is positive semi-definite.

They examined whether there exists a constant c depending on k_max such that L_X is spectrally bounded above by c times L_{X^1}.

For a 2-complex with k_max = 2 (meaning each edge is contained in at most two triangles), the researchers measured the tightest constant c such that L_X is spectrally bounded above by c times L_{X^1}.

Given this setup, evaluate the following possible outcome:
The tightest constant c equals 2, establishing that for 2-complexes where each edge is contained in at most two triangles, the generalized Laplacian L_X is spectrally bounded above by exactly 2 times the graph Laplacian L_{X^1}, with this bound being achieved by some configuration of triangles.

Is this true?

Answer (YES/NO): NO